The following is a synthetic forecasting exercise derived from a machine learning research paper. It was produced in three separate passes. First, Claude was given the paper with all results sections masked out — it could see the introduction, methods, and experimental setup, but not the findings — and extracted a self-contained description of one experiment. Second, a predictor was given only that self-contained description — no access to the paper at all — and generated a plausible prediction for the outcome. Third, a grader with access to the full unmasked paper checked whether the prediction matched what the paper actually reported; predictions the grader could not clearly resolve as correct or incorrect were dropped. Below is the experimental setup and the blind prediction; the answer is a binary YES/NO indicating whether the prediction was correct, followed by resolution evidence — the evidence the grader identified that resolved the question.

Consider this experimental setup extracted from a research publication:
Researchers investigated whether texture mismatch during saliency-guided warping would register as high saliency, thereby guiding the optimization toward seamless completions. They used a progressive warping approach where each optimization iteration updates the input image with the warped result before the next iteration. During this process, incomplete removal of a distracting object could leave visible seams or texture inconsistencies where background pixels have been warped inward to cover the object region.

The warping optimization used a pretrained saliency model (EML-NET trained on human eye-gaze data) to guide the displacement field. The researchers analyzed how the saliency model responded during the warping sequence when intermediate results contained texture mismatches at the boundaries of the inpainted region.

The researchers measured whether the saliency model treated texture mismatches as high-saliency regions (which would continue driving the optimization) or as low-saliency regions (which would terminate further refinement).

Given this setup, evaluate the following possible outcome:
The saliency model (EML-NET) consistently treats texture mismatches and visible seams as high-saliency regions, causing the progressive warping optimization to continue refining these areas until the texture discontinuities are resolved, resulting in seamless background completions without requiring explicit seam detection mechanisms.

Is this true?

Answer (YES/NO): YES